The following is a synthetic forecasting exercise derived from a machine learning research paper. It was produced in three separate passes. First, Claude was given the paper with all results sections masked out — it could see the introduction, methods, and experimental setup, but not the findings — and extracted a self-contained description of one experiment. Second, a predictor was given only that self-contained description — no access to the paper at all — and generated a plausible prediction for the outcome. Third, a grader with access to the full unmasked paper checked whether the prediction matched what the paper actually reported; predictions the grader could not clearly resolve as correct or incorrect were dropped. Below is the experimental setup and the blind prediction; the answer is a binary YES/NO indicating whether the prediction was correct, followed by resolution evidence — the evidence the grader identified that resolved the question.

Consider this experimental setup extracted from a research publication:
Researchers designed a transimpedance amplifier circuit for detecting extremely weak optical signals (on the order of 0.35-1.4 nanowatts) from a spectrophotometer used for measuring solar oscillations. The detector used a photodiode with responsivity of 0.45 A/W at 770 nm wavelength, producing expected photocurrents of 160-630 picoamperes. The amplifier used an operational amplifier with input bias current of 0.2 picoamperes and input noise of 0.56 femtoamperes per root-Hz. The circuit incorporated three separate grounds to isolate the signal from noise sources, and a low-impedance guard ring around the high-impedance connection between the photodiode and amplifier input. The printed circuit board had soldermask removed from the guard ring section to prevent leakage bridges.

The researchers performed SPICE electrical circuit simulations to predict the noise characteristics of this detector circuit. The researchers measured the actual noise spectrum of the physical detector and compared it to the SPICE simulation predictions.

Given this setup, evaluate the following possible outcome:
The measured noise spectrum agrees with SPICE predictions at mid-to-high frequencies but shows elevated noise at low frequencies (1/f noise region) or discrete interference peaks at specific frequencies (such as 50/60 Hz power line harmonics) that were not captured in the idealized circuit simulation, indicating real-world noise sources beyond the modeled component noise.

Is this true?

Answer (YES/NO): NO